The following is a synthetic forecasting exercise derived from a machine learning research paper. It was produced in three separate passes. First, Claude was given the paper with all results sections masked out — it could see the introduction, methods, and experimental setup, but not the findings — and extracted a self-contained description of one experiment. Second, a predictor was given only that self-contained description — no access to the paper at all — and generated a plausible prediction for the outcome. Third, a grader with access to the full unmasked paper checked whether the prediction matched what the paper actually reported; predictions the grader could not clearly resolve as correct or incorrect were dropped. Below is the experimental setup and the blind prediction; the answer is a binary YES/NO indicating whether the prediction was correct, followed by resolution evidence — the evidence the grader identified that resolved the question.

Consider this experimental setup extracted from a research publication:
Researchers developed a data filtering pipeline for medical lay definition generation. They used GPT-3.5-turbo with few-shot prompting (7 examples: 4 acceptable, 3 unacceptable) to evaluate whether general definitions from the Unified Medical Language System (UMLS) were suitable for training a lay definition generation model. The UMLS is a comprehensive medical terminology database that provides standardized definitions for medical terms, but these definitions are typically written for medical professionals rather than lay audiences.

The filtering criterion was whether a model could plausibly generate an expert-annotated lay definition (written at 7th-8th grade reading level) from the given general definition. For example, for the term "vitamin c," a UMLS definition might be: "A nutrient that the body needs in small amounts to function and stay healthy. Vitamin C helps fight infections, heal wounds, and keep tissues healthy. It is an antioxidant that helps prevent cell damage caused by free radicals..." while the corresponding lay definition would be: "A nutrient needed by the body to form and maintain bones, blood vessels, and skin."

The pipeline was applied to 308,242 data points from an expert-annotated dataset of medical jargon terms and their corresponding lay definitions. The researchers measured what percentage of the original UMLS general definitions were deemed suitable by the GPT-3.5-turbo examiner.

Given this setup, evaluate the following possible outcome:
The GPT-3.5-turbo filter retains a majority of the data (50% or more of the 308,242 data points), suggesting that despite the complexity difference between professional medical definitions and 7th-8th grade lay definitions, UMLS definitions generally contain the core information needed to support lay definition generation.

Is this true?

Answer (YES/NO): NO